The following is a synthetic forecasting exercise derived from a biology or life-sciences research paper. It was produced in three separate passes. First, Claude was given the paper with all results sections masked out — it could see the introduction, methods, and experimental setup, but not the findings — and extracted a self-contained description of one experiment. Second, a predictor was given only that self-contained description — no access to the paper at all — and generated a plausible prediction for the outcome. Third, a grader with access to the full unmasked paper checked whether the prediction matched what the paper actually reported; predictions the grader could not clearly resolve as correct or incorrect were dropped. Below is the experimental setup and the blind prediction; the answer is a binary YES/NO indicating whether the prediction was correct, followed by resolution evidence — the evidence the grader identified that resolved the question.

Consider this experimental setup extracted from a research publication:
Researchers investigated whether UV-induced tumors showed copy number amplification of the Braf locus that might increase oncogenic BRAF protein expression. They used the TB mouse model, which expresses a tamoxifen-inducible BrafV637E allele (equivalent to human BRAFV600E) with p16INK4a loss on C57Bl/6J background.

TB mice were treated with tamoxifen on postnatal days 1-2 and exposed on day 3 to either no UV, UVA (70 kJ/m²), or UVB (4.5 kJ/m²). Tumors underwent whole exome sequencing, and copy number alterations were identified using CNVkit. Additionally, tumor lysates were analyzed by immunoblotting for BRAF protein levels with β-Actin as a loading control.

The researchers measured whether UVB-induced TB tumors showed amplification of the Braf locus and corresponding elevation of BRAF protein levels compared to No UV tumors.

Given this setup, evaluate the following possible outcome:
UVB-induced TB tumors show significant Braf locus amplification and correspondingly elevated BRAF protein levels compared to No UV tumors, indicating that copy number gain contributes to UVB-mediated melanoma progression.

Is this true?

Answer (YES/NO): NO